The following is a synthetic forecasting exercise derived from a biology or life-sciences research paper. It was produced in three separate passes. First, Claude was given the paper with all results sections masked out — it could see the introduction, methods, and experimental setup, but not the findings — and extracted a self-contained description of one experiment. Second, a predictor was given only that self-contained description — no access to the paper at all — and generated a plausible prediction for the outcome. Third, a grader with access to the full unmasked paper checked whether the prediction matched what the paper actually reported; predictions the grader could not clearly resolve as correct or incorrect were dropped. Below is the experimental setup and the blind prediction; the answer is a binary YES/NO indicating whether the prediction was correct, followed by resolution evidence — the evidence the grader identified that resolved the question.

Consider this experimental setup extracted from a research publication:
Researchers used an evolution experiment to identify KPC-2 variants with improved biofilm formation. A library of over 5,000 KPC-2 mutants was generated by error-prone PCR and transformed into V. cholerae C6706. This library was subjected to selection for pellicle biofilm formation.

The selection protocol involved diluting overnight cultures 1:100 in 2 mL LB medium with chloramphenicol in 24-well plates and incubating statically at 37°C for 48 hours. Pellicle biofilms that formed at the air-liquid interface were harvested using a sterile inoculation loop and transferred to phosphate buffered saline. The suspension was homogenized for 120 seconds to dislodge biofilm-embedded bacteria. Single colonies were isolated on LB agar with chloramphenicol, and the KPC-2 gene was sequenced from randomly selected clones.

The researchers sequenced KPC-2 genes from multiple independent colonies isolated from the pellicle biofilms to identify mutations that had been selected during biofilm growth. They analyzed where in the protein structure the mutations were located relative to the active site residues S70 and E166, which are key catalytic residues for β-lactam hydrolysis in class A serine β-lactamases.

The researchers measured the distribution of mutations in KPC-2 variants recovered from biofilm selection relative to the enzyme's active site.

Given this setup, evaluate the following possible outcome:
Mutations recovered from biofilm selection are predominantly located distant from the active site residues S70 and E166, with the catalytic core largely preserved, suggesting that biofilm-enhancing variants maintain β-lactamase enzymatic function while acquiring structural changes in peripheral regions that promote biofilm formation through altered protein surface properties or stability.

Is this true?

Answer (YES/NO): NO